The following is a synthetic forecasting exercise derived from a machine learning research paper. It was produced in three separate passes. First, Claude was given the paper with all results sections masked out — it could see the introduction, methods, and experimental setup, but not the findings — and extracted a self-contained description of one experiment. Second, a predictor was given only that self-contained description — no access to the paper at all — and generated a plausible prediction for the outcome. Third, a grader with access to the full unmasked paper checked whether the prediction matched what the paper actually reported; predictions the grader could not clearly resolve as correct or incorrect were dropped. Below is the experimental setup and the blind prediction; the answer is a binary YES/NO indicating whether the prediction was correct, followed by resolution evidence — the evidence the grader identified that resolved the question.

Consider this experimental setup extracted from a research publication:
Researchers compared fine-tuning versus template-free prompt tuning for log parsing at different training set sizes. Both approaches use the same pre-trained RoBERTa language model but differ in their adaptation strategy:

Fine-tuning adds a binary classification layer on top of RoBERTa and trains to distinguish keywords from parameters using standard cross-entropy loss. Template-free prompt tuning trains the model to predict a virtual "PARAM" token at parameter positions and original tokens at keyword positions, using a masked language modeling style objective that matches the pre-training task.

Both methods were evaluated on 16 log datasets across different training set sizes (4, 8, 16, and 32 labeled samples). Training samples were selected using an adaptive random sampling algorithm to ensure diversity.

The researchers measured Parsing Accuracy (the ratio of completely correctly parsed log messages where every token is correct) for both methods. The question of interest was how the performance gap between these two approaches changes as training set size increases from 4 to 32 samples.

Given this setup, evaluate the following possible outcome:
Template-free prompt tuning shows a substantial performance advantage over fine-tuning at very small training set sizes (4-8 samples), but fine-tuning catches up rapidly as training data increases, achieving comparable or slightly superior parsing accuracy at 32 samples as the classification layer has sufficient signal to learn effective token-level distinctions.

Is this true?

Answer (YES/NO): NO